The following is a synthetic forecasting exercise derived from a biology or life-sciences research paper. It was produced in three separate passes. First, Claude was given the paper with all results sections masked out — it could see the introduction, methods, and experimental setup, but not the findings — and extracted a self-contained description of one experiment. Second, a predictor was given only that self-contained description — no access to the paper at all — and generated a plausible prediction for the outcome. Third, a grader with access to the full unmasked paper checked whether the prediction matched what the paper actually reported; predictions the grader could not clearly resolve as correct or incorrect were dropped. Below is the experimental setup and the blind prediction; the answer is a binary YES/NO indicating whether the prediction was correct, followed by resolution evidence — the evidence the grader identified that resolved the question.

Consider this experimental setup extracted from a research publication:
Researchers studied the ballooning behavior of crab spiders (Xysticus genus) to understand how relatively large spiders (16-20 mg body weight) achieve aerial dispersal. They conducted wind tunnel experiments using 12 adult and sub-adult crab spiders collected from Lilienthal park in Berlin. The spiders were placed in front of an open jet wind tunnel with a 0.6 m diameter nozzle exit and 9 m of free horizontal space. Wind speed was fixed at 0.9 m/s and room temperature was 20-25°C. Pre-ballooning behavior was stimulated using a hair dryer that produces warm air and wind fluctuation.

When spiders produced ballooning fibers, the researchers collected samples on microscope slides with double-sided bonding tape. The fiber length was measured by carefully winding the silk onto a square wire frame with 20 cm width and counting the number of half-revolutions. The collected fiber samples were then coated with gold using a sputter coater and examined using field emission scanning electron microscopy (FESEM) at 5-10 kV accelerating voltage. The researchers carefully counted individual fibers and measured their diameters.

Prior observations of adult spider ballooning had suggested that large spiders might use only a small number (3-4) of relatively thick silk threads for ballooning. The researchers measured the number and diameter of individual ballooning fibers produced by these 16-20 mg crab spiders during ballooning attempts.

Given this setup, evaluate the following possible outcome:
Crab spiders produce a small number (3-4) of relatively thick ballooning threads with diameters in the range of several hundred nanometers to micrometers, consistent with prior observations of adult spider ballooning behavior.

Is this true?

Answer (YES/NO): NO